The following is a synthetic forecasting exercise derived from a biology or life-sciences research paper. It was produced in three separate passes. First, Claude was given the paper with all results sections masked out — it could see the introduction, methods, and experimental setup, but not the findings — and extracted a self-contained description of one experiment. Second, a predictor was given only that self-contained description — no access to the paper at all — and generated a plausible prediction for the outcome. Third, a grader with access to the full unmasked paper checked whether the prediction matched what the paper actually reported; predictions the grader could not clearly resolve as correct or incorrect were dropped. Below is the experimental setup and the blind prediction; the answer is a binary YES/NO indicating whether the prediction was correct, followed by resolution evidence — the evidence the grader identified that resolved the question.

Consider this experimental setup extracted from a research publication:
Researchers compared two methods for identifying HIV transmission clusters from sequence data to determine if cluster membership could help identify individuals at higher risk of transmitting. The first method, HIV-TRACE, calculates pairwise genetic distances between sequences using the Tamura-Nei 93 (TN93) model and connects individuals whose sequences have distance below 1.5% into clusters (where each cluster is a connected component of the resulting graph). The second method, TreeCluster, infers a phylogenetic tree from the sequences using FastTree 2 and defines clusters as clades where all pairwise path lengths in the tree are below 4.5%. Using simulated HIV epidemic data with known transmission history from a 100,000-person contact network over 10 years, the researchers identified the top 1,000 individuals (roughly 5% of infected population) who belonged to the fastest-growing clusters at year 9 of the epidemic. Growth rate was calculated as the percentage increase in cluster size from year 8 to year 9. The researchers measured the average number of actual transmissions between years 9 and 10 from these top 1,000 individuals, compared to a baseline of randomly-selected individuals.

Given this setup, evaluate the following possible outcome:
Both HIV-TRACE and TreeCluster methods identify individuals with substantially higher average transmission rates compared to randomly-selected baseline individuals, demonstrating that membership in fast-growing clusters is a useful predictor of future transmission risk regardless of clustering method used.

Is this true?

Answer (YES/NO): YES